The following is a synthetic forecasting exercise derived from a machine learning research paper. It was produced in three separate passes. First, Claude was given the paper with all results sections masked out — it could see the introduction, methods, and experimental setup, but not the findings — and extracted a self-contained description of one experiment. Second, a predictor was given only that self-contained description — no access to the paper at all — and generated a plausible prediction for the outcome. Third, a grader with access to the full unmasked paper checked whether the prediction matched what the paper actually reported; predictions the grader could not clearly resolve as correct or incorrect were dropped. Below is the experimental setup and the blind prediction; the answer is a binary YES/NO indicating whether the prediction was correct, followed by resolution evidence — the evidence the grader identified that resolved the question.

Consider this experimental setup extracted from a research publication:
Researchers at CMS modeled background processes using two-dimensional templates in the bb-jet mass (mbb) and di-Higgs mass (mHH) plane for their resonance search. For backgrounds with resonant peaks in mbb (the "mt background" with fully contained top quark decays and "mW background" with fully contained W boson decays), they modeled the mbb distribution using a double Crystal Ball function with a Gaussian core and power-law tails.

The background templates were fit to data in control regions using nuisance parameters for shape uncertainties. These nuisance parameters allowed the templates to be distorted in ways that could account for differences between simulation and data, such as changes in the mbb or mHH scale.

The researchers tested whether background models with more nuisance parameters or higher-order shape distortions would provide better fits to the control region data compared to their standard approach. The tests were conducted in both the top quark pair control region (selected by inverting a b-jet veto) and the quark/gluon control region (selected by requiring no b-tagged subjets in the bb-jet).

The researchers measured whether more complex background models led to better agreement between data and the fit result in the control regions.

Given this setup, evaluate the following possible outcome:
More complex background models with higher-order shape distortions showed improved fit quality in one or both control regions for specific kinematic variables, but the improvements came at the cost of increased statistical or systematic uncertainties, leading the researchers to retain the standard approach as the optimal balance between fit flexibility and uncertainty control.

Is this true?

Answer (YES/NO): NO